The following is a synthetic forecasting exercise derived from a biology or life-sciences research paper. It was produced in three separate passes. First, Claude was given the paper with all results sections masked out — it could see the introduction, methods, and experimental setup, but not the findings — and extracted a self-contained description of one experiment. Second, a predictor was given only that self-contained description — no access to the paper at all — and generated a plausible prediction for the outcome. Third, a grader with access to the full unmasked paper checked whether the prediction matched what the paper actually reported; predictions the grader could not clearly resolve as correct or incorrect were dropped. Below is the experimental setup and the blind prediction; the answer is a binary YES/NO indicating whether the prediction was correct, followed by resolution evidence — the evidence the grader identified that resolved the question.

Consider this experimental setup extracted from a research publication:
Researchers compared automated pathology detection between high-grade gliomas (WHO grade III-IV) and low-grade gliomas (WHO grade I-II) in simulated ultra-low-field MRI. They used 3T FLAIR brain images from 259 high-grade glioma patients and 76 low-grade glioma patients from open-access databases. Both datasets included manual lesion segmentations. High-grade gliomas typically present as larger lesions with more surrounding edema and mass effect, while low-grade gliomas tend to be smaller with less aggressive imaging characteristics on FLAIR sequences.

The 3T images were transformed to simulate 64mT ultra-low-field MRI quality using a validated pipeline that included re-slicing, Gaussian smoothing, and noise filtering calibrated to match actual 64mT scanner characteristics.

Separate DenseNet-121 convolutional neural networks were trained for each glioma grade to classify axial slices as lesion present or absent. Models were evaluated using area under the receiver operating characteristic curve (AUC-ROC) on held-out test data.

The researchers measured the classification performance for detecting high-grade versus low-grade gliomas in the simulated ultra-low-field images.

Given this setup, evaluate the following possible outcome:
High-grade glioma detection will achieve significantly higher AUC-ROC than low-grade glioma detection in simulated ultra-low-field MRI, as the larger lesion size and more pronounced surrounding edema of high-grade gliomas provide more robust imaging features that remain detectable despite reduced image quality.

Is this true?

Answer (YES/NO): NO